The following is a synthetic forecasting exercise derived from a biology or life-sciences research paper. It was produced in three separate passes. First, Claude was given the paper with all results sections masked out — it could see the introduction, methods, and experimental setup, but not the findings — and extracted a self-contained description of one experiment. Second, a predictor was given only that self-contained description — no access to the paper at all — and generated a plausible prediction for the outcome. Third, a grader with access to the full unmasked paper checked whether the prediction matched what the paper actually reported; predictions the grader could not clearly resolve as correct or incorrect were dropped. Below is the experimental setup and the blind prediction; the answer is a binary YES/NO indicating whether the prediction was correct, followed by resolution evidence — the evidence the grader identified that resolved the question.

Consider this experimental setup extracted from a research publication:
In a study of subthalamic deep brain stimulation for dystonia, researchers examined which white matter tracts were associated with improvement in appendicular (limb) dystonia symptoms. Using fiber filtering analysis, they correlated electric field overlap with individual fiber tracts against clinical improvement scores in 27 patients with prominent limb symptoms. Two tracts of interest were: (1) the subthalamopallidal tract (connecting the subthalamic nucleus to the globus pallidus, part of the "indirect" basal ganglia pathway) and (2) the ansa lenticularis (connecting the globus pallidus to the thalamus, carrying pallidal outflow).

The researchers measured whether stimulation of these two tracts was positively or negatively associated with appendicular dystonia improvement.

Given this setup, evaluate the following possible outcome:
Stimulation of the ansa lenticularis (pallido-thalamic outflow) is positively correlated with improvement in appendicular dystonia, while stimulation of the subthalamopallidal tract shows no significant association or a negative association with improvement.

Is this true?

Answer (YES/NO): NO